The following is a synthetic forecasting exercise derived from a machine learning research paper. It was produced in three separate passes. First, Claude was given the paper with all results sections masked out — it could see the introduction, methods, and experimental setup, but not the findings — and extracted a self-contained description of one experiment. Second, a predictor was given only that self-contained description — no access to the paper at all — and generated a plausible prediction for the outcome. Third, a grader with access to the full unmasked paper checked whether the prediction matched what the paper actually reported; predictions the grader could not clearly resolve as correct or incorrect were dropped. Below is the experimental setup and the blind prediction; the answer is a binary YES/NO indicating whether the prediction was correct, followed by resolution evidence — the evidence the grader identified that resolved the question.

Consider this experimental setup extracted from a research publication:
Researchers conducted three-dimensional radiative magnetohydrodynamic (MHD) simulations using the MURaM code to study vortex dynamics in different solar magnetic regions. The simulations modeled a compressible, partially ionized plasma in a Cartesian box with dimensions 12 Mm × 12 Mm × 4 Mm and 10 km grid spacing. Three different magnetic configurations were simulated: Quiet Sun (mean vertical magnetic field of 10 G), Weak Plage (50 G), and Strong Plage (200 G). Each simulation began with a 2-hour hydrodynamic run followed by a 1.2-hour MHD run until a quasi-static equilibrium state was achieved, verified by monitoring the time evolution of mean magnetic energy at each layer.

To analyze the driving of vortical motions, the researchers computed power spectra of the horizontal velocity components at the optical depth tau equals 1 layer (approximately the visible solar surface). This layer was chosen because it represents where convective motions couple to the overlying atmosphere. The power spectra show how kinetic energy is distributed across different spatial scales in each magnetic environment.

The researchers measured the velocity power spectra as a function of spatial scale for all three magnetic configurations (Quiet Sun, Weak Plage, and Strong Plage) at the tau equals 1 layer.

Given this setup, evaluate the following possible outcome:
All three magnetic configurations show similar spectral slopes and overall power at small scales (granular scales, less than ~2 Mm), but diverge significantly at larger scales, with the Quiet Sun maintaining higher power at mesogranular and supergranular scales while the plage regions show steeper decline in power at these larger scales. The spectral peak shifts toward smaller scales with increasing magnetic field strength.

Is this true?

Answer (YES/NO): NO